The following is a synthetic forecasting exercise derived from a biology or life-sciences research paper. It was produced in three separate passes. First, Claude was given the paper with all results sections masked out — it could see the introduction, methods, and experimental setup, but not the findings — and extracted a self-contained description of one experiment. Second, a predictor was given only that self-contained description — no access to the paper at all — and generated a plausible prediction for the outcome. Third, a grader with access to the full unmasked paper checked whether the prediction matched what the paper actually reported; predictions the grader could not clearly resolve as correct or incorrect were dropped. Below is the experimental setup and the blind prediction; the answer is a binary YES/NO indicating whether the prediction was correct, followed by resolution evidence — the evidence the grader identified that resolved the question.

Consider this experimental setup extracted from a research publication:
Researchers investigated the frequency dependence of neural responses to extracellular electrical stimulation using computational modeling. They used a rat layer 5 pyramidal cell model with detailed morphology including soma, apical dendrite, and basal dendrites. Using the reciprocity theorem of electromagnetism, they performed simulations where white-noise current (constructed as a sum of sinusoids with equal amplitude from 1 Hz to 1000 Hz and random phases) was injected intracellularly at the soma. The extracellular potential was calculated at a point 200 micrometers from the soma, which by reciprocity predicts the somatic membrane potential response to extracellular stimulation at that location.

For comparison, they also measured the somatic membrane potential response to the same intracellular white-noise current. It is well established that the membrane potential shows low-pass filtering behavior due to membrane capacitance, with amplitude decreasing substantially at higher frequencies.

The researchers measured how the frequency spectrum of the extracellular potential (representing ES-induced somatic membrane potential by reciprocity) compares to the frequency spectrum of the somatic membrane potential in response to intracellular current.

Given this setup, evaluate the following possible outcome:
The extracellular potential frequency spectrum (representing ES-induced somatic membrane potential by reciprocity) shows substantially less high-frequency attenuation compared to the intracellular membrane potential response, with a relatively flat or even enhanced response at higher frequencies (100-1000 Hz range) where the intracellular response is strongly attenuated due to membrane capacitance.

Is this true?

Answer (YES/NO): NO